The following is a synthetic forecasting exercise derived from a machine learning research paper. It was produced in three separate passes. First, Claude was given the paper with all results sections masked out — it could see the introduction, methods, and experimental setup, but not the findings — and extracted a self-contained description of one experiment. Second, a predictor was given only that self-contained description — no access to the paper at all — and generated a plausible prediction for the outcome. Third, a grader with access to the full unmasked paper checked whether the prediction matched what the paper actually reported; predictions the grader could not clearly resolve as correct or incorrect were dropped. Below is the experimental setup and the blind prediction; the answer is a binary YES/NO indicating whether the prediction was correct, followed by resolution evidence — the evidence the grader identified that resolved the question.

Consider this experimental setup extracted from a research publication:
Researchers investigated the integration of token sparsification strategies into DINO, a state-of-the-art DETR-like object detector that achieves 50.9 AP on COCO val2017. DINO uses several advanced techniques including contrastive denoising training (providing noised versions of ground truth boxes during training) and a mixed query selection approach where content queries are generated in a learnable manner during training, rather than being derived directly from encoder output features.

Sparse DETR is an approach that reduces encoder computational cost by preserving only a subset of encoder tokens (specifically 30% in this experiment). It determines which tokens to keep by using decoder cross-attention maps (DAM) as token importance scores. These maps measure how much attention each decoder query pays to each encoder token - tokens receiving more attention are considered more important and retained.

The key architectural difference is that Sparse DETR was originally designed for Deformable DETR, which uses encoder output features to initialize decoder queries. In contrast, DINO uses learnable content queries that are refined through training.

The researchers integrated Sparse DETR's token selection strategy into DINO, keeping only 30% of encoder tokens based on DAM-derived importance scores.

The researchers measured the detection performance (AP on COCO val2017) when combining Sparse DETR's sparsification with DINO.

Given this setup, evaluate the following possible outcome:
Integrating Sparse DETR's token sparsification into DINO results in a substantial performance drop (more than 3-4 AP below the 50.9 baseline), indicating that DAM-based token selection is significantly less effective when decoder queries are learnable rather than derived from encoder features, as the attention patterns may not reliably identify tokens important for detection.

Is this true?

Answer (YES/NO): NO